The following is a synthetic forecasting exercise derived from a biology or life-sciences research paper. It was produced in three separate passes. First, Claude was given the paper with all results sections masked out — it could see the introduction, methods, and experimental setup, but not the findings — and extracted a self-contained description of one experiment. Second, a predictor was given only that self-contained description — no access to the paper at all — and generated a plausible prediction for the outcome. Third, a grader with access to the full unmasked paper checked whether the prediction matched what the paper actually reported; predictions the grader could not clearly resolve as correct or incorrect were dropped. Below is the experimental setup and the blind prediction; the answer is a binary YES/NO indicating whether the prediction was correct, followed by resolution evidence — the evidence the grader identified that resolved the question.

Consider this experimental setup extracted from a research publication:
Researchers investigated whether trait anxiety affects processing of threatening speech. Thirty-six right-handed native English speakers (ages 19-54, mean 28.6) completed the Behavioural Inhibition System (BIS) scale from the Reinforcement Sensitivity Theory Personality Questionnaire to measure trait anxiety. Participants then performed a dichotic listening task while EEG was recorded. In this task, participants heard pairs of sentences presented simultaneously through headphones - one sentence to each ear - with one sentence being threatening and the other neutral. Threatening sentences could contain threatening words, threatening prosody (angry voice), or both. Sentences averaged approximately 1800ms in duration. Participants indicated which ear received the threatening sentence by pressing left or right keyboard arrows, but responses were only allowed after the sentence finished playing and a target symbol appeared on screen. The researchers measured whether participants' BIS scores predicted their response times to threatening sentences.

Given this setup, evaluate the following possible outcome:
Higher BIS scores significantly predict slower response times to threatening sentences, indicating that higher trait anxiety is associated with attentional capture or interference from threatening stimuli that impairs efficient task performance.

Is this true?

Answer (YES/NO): YES